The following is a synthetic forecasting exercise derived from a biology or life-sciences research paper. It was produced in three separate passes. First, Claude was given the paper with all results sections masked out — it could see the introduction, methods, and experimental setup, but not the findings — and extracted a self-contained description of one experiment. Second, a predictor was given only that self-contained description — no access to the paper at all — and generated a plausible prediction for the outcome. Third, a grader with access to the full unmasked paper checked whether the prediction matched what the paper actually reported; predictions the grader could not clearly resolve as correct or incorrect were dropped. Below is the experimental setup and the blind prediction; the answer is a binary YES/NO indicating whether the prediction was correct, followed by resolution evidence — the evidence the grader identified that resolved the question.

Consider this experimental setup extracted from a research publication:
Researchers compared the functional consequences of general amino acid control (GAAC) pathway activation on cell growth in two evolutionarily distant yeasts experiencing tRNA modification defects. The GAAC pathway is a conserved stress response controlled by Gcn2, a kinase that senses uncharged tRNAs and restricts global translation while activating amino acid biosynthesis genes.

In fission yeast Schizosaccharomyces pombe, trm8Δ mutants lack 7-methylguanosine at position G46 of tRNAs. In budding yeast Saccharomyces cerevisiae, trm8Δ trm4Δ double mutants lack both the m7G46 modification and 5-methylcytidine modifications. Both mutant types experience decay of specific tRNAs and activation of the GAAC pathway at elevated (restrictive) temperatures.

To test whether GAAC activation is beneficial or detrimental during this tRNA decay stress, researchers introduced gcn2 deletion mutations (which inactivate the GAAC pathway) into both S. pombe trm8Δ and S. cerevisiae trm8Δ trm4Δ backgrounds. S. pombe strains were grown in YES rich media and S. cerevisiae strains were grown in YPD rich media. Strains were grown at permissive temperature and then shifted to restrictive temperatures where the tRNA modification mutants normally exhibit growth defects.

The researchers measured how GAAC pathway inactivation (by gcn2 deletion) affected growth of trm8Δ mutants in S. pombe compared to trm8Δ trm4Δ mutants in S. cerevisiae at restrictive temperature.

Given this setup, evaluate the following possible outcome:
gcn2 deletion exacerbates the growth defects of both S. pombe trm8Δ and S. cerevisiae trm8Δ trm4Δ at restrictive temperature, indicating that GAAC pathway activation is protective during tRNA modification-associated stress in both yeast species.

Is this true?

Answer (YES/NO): NO